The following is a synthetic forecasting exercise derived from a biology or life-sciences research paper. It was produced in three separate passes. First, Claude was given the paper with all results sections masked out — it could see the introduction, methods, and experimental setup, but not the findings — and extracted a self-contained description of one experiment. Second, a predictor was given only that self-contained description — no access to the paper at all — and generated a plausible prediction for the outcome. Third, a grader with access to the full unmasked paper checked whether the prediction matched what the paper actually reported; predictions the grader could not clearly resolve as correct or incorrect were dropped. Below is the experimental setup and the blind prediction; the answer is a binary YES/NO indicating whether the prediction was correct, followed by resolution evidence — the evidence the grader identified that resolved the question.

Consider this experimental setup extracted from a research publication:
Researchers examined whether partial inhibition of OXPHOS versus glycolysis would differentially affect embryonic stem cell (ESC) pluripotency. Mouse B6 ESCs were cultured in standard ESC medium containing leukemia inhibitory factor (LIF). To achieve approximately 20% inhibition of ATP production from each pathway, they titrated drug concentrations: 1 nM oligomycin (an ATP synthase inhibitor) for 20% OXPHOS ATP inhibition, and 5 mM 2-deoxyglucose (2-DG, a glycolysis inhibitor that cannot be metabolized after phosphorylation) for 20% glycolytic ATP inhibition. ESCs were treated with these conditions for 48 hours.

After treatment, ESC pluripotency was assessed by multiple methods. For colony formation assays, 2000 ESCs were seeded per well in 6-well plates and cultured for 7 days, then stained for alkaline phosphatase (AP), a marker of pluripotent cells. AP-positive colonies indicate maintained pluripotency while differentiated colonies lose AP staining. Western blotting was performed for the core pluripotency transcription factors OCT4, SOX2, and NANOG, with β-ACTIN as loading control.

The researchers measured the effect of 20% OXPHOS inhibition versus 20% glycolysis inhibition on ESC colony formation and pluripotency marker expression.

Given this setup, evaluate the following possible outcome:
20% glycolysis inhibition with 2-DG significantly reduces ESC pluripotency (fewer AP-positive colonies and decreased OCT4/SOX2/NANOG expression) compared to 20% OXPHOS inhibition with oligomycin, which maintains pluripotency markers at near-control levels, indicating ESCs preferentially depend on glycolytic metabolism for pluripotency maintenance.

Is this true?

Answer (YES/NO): NO